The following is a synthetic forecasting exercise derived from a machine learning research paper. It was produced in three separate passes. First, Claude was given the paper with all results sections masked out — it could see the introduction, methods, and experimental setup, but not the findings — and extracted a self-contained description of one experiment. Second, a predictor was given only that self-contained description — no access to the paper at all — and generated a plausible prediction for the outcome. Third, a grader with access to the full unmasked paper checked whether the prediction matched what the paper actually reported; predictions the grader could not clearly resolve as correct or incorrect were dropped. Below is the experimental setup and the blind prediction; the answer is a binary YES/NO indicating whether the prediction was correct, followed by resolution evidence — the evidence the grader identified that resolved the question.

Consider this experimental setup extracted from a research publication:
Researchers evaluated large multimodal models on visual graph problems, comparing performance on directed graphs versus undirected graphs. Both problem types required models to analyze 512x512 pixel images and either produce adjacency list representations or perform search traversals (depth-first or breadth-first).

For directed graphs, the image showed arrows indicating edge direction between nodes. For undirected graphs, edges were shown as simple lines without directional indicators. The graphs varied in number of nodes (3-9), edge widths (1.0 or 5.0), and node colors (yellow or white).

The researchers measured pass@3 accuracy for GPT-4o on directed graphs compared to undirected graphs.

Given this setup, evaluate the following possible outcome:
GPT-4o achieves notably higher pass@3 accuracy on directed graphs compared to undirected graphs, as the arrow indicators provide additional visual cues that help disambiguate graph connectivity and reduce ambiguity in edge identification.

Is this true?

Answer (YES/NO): NO